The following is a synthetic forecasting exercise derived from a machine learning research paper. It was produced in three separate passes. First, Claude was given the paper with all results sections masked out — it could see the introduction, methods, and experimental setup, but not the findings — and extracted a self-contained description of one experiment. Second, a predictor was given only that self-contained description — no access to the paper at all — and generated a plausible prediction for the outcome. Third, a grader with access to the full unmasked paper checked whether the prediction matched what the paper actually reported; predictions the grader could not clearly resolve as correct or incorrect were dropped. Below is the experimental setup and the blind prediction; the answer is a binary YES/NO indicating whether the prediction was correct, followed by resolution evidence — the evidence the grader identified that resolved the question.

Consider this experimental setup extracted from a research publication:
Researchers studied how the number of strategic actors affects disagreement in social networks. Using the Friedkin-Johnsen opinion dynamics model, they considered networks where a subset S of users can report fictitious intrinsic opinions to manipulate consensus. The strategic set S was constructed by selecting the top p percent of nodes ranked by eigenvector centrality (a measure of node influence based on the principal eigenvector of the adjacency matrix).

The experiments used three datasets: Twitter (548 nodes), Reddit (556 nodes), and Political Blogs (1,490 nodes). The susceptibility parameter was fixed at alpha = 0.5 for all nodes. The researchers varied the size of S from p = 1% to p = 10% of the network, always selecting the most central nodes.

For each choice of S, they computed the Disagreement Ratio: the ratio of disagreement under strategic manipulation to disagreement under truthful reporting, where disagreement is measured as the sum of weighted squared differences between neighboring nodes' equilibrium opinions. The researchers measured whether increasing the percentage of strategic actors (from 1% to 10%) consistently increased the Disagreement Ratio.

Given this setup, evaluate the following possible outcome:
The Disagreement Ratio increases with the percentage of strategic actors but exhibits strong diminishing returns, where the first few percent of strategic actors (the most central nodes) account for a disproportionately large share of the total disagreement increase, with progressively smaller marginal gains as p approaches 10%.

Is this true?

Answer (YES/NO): NO